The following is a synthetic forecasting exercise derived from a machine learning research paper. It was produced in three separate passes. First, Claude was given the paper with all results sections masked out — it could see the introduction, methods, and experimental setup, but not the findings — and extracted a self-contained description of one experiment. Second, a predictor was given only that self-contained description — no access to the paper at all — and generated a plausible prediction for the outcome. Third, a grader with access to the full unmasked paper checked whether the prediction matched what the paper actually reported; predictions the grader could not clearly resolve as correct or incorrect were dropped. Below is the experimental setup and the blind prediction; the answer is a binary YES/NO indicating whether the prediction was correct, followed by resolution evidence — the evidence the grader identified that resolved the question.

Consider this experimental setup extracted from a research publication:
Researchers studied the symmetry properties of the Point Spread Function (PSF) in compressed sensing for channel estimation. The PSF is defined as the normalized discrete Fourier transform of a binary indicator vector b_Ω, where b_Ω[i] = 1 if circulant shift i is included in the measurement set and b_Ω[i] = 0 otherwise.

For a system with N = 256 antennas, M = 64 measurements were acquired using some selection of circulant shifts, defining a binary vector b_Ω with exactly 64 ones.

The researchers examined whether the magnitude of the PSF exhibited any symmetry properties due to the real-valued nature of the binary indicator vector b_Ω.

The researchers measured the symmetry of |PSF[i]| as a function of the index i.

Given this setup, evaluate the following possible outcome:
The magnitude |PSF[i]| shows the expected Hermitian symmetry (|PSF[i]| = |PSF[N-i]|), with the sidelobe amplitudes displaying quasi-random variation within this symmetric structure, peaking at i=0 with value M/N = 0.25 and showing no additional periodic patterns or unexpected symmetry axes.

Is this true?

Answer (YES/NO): NO